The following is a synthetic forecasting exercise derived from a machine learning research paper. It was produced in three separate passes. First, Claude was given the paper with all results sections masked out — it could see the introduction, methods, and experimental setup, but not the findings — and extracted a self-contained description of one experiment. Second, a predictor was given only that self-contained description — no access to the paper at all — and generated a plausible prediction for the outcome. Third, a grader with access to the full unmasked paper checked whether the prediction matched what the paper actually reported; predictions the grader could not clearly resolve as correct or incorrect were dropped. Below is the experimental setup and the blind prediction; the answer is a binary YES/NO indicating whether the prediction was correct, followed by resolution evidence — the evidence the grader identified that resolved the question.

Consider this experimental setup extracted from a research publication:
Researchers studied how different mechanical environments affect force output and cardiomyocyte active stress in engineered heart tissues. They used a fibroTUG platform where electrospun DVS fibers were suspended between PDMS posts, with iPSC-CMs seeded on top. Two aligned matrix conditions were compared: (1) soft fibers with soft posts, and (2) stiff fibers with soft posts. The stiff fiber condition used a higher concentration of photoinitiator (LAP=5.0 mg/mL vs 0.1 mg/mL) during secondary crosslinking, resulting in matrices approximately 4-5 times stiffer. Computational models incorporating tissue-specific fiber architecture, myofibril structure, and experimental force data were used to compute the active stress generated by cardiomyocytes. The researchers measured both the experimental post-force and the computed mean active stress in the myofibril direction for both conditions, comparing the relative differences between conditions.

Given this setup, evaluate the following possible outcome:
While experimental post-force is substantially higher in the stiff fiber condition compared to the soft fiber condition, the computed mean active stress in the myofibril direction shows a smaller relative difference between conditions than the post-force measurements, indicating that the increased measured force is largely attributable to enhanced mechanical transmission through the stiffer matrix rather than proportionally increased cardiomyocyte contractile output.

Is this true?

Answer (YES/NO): NO